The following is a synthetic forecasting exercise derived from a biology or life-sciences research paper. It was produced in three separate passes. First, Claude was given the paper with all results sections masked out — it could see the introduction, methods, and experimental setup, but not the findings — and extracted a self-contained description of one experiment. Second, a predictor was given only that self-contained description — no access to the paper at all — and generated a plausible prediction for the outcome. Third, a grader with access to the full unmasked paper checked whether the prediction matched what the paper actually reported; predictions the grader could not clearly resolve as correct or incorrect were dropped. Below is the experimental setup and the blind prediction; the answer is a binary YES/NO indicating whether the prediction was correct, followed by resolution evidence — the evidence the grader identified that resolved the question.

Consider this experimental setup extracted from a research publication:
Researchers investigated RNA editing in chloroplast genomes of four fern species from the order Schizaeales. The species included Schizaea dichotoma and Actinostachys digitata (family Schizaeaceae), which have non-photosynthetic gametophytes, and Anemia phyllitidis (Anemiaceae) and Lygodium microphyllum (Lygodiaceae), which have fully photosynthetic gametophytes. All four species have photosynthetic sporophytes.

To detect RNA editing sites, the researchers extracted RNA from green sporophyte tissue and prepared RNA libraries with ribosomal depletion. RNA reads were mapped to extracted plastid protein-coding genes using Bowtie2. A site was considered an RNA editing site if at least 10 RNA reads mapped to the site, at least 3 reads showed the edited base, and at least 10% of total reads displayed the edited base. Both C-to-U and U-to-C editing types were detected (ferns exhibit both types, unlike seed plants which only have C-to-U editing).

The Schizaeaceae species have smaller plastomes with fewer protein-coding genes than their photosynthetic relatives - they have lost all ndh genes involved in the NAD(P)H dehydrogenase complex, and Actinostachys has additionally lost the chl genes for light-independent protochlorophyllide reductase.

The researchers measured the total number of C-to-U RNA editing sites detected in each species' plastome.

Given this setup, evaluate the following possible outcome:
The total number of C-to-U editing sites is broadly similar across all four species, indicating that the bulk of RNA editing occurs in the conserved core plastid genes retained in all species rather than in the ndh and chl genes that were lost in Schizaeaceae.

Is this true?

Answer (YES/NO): NO